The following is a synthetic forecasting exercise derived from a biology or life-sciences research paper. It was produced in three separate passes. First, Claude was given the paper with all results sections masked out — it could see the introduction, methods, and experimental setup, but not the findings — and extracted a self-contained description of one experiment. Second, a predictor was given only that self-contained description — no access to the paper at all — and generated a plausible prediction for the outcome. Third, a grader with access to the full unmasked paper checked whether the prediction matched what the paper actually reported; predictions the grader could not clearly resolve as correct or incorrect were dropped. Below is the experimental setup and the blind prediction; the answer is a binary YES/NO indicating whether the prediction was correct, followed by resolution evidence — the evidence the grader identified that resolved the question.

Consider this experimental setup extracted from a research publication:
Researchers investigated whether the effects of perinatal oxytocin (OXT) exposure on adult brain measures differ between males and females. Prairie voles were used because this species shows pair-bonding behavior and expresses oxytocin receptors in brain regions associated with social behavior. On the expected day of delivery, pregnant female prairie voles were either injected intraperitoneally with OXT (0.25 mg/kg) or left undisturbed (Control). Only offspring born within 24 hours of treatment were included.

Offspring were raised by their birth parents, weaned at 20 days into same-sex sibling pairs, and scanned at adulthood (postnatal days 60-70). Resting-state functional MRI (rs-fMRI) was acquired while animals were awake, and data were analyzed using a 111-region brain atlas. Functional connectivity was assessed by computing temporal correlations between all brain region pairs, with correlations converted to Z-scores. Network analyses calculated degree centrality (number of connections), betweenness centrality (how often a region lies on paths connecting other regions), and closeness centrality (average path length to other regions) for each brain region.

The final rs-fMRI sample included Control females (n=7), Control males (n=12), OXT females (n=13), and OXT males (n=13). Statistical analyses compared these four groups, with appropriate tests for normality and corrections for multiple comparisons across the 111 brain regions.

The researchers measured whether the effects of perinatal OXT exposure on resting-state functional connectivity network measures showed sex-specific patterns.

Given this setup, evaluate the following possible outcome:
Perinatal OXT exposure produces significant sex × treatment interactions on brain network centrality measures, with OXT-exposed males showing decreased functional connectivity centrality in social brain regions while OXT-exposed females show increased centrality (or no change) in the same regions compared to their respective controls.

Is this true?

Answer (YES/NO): NO